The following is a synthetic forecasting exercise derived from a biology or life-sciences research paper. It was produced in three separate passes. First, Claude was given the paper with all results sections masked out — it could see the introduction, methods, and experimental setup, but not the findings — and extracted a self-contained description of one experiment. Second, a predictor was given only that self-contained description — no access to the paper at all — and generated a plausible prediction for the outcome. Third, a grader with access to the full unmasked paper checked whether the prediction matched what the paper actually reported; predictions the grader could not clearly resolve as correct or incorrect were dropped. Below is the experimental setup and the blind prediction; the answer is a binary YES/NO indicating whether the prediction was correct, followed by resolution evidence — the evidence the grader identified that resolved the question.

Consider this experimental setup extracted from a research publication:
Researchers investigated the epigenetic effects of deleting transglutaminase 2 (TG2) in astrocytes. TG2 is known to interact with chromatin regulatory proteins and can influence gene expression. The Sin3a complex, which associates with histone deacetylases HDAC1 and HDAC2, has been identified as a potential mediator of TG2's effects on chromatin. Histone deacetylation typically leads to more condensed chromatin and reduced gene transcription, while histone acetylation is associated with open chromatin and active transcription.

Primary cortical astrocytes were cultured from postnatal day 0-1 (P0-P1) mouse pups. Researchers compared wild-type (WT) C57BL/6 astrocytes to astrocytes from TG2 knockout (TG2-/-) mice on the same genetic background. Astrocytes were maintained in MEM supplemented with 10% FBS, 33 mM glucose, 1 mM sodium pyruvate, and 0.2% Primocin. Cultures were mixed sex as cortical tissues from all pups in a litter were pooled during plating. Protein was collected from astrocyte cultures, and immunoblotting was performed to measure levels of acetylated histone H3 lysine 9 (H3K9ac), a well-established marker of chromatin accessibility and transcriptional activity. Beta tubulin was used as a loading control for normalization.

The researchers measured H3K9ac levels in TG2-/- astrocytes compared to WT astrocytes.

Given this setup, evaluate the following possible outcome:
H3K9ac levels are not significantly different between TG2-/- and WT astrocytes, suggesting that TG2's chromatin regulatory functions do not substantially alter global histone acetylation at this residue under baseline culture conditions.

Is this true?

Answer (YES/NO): NO